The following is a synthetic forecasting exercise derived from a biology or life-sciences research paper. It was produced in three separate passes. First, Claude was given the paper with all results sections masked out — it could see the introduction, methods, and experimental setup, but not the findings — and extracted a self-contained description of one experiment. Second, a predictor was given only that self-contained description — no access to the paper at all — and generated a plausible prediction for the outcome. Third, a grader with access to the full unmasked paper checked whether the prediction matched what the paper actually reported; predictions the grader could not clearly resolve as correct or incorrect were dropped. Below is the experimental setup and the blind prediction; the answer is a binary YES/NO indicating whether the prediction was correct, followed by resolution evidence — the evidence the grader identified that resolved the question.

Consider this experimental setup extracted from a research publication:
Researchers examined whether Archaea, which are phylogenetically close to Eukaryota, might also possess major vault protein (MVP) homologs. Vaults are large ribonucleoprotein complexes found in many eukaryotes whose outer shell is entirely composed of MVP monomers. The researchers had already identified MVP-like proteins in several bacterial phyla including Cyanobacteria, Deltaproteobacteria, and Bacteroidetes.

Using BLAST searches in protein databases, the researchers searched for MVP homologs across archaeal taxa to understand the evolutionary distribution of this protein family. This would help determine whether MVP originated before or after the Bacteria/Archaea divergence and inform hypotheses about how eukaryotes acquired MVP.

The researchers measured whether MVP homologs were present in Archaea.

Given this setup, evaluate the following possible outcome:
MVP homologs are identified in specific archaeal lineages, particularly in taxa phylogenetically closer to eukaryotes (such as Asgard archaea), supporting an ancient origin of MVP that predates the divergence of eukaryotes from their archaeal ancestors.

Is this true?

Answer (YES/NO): NO